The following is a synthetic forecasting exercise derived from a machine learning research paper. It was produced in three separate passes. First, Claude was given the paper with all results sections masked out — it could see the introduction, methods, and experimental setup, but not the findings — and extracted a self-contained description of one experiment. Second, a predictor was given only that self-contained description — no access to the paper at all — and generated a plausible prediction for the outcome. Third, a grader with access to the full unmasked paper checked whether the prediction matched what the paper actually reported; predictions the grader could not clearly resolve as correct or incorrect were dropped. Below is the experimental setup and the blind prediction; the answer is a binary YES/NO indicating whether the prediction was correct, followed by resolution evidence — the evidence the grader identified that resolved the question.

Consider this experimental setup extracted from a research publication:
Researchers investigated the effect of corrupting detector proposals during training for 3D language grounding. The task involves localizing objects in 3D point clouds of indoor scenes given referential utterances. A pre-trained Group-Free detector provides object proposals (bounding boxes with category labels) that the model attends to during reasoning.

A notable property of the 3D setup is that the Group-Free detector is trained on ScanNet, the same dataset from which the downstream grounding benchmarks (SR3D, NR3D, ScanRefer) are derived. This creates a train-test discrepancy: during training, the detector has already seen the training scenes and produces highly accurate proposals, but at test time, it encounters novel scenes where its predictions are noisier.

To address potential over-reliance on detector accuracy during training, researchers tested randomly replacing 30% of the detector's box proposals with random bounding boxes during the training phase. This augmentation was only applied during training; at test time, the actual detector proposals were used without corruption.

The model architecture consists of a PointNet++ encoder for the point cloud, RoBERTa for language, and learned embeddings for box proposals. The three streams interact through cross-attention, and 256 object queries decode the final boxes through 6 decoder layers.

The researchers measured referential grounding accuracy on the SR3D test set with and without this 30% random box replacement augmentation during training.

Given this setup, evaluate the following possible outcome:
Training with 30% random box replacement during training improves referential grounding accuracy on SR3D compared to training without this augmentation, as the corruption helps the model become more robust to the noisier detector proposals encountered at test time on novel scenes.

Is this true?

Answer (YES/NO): YES